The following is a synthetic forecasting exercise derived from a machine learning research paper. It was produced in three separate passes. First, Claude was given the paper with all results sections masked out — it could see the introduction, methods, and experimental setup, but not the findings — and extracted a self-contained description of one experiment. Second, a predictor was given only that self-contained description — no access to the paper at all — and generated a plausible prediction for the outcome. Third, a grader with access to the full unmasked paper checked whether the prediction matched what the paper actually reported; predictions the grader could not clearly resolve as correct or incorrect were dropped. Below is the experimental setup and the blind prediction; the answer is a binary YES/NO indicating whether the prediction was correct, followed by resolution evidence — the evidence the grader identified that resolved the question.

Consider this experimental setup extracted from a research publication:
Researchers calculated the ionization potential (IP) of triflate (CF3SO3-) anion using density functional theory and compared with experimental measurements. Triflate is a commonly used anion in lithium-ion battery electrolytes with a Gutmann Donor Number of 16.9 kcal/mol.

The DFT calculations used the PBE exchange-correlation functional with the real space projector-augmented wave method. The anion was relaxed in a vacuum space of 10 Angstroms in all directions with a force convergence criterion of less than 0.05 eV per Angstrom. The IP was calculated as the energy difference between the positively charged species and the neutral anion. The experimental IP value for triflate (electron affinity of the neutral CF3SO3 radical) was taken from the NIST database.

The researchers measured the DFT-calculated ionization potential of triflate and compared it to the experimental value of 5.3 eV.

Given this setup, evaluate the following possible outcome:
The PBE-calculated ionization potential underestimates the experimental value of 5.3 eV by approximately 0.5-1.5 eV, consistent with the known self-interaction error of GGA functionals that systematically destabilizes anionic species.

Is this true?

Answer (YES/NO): NO